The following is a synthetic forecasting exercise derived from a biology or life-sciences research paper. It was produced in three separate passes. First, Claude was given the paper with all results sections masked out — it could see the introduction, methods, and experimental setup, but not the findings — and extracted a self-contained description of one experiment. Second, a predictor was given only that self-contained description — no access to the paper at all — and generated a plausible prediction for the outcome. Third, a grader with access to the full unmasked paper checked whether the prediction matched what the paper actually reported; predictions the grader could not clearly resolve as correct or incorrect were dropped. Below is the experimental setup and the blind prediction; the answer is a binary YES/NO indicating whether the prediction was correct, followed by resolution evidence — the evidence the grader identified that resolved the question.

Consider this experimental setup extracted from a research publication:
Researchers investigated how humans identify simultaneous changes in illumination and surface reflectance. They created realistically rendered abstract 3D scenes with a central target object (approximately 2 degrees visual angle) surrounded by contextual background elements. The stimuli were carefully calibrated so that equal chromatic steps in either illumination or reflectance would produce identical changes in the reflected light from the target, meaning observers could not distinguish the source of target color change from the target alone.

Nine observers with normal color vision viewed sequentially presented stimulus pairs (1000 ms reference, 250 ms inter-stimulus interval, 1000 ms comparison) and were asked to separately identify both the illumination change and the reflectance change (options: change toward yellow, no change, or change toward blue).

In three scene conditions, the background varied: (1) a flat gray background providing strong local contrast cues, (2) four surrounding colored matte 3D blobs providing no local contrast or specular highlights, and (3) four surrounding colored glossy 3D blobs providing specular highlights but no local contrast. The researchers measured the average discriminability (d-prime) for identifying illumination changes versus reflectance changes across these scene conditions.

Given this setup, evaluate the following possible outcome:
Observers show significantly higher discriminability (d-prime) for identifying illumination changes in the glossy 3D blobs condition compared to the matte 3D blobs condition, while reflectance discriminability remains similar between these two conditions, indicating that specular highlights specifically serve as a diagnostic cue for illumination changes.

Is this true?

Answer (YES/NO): NO